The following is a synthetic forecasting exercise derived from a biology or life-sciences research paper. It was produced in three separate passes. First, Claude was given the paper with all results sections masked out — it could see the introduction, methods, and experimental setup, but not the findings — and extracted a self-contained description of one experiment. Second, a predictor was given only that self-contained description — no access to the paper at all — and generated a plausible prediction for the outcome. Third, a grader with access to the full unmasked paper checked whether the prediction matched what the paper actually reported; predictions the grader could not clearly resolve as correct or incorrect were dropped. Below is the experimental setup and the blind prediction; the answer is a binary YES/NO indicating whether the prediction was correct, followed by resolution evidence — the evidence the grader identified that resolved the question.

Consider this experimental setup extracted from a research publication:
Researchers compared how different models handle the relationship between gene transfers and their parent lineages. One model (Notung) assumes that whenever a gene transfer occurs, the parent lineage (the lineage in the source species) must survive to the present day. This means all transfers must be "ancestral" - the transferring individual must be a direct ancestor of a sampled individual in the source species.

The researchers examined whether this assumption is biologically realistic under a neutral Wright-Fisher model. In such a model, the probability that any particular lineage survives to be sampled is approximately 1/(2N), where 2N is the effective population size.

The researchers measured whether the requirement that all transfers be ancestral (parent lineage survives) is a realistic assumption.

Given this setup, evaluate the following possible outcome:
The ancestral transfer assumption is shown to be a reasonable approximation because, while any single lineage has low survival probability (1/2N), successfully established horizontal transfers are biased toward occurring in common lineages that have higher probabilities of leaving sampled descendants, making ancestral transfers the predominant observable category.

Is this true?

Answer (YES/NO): NO